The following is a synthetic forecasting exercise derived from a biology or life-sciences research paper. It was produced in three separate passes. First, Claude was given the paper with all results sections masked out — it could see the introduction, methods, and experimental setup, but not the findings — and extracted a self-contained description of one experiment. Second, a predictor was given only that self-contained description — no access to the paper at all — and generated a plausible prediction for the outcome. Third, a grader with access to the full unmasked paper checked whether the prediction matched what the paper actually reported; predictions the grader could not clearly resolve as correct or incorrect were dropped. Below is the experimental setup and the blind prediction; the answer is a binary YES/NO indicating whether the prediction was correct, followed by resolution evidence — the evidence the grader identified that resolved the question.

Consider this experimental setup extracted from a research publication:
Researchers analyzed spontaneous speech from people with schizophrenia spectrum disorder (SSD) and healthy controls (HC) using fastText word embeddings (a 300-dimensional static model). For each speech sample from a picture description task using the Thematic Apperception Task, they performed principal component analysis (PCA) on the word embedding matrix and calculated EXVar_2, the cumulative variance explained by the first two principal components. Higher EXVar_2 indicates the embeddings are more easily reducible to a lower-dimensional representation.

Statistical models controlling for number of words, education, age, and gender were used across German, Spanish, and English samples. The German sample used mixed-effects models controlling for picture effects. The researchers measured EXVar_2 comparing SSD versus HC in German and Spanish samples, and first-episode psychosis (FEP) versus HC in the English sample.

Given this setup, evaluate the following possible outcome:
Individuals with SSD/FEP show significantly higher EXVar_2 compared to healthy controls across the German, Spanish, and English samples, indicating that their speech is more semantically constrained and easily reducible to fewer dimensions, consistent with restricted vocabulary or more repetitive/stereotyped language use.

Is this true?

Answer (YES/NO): YES